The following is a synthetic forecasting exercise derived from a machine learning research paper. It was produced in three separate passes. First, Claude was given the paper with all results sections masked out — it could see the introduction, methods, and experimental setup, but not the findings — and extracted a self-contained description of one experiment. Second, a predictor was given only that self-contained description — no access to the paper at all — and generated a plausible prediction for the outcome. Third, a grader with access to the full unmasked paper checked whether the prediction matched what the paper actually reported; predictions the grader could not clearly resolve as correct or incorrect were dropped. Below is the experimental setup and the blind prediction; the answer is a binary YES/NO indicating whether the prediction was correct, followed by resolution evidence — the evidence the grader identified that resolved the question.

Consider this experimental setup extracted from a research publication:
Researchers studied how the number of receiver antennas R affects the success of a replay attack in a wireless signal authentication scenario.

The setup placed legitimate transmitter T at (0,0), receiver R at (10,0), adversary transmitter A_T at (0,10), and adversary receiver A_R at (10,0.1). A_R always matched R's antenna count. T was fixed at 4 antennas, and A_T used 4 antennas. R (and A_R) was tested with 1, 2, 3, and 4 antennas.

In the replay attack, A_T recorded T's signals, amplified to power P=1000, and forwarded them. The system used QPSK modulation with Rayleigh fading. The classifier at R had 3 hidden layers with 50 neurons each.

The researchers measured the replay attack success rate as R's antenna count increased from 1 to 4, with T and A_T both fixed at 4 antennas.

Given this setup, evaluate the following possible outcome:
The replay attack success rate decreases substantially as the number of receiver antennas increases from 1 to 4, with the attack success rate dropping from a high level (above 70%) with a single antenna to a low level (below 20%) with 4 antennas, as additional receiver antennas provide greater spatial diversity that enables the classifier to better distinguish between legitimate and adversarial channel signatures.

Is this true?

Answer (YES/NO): NO